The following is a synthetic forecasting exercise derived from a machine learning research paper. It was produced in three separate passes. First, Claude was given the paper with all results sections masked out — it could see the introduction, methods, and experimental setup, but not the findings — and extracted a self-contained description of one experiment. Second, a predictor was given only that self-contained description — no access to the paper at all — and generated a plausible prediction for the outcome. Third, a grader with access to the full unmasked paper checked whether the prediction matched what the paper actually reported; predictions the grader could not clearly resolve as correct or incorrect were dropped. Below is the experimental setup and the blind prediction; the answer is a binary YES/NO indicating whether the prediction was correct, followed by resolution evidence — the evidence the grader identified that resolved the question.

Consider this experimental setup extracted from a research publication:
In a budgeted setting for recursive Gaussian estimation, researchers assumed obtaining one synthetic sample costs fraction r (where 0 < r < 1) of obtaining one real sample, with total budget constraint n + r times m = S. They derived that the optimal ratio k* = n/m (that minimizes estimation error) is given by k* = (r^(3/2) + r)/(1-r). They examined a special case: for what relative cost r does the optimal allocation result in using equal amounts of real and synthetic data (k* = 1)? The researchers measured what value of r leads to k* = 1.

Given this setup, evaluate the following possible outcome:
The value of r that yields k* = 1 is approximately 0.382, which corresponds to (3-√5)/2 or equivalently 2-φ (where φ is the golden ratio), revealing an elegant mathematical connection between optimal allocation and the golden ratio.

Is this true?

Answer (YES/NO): YES